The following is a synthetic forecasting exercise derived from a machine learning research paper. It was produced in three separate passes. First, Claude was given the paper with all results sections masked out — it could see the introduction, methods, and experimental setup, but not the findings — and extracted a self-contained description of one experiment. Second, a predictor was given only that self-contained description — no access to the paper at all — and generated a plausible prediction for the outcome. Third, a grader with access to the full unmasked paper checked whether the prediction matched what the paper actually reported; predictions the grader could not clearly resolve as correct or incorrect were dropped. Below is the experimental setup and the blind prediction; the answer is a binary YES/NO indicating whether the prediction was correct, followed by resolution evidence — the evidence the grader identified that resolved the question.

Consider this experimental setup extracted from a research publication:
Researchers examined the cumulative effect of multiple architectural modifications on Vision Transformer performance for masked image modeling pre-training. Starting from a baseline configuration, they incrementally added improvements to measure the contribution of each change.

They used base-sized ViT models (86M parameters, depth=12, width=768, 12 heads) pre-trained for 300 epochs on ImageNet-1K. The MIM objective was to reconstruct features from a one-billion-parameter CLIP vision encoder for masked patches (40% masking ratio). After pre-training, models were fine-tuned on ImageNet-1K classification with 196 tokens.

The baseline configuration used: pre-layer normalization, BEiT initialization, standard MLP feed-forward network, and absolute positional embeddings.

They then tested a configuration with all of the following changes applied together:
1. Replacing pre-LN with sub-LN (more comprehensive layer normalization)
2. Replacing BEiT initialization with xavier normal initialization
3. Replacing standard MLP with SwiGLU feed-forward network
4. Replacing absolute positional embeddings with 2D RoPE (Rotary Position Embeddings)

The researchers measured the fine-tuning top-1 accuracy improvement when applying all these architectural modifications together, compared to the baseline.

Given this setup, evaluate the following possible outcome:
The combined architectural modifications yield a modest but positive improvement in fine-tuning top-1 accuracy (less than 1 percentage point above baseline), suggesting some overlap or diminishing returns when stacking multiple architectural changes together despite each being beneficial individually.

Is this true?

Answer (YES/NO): NO